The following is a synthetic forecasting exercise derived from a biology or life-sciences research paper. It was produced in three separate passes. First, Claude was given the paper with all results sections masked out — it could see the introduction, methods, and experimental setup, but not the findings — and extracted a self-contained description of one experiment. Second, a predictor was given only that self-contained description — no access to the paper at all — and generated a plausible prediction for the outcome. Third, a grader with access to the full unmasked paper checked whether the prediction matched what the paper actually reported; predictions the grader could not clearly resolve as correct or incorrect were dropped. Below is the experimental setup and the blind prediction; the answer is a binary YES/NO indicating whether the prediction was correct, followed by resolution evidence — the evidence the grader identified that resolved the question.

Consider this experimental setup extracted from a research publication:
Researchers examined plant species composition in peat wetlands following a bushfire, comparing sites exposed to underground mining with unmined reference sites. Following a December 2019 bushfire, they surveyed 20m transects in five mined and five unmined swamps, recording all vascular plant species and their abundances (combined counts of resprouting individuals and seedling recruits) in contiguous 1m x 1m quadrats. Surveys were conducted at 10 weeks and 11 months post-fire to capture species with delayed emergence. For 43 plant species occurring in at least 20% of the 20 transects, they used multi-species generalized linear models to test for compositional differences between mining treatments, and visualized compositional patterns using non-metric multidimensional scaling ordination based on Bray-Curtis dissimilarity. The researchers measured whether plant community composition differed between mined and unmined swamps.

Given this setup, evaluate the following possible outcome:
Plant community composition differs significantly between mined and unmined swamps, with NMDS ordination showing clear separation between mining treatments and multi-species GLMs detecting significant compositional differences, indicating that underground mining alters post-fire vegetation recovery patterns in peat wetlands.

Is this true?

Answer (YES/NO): YES